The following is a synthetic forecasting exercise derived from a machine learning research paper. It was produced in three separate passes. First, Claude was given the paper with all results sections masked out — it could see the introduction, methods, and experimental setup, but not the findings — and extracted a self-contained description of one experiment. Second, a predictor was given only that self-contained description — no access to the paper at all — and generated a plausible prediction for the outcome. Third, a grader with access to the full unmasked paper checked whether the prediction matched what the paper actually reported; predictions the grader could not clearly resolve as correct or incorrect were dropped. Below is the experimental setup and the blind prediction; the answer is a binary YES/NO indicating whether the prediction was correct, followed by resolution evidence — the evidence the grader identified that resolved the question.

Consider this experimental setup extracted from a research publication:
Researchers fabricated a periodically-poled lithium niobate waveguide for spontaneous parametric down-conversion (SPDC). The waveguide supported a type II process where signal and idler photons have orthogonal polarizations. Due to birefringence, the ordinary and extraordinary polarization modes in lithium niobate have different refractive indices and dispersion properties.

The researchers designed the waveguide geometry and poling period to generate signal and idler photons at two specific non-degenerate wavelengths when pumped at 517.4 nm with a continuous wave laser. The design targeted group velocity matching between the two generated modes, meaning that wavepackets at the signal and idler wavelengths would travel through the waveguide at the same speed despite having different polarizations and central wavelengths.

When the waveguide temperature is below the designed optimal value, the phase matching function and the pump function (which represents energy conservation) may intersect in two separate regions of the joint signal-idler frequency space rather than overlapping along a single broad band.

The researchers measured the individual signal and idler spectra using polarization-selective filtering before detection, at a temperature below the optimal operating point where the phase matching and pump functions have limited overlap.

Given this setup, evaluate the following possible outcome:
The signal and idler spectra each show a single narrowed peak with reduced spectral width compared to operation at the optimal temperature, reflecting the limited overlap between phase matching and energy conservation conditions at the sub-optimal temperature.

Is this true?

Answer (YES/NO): NO